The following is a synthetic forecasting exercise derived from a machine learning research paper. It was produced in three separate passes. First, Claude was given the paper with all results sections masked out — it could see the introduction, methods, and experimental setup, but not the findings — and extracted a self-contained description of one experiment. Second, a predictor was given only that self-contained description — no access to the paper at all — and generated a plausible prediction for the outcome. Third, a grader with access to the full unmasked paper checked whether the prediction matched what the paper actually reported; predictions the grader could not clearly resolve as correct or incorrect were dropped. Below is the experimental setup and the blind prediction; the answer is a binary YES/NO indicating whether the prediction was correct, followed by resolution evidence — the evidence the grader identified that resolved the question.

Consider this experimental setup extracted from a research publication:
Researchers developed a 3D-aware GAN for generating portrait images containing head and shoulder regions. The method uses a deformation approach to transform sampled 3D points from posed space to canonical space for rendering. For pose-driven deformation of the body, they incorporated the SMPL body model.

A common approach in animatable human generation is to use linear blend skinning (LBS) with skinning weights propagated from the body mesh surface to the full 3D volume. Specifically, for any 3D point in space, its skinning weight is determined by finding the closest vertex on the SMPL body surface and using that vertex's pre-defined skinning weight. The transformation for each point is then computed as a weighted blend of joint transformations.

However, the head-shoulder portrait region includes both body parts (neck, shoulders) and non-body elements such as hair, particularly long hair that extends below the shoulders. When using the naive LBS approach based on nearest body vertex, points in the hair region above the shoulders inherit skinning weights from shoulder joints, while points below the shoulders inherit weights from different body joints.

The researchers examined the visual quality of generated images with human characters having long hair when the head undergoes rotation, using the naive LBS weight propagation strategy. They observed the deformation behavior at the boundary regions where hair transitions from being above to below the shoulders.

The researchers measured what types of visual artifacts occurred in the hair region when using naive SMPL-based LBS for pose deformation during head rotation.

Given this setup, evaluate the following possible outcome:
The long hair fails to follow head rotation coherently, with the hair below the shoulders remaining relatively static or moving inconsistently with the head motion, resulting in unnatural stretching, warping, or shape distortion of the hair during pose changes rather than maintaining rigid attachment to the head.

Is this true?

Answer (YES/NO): NO